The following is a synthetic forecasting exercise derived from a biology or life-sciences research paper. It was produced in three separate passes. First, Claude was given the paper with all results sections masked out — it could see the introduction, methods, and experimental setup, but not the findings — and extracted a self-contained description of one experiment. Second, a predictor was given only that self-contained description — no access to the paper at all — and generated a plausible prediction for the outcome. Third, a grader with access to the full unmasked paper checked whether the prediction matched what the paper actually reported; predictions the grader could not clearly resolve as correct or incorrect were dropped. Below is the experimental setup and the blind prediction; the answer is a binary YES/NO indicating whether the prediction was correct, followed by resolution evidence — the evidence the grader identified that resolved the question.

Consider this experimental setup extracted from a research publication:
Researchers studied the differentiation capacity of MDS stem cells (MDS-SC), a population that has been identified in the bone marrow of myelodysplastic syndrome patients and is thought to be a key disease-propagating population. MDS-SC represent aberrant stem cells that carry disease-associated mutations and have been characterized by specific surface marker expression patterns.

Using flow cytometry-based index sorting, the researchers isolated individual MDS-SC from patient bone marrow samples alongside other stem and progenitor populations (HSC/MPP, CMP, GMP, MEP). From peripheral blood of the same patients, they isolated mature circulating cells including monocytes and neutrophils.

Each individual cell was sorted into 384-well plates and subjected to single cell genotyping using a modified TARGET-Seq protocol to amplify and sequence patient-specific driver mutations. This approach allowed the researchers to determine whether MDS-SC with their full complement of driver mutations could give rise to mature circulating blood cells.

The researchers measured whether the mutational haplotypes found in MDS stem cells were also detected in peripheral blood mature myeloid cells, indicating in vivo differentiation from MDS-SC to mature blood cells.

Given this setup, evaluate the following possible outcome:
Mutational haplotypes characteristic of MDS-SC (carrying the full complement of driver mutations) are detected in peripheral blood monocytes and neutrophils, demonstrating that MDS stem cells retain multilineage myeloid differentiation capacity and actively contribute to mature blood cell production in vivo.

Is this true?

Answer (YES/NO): YES